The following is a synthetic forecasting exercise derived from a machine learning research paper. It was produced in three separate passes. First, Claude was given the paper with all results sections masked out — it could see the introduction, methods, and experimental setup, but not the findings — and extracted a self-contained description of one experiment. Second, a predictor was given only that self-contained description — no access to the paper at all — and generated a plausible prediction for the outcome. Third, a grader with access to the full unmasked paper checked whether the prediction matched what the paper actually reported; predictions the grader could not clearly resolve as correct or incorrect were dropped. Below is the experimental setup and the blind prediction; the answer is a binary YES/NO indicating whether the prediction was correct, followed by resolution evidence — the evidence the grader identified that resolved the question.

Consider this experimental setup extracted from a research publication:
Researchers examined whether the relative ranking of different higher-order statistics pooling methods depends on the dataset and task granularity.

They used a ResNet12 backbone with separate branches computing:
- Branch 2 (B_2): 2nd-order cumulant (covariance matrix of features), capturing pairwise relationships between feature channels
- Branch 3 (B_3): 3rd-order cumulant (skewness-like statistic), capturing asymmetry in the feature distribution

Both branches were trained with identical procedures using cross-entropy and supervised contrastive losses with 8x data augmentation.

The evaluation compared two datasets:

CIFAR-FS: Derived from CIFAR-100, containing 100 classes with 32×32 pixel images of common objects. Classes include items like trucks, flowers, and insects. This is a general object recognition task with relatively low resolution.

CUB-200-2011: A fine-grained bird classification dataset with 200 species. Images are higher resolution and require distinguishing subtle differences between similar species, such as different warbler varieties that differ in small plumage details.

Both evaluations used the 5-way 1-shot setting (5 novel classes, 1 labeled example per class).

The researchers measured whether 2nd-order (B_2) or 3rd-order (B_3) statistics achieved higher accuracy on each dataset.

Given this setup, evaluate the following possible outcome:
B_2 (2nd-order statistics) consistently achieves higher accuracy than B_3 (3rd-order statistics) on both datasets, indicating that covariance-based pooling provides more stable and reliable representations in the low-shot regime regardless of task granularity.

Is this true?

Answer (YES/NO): NO